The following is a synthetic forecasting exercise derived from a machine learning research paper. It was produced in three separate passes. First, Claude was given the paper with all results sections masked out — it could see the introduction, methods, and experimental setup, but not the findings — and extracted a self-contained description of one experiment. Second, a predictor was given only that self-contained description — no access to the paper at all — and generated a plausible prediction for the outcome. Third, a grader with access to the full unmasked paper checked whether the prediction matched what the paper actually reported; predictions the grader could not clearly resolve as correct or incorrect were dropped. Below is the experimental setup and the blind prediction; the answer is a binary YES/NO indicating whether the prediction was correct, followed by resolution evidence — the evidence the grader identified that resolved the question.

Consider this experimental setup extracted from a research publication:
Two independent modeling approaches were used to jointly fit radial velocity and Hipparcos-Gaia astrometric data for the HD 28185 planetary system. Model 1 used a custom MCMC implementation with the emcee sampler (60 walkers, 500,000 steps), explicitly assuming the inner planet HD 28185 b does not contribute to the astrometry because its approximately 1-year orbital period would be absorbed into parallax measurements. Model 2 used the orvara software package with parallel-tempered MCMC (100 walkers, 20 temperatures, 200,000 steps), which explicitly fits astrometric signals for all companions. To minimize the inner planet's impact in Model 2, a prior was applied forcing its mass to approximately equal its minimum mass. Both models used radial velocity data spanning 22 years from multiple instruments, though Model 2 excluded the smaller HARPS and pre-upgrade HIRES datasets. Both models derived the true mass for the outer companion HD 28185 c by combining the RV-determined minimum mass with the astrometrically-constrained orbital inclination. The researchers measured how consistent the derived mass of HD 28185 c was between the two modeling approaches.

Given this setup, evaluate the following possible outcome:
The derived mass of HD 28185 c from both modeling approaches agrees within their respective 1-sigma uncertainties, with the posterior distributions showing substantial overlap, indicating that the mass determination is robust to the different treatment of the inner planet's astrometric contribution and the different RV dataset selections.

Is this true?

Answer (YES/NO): YES